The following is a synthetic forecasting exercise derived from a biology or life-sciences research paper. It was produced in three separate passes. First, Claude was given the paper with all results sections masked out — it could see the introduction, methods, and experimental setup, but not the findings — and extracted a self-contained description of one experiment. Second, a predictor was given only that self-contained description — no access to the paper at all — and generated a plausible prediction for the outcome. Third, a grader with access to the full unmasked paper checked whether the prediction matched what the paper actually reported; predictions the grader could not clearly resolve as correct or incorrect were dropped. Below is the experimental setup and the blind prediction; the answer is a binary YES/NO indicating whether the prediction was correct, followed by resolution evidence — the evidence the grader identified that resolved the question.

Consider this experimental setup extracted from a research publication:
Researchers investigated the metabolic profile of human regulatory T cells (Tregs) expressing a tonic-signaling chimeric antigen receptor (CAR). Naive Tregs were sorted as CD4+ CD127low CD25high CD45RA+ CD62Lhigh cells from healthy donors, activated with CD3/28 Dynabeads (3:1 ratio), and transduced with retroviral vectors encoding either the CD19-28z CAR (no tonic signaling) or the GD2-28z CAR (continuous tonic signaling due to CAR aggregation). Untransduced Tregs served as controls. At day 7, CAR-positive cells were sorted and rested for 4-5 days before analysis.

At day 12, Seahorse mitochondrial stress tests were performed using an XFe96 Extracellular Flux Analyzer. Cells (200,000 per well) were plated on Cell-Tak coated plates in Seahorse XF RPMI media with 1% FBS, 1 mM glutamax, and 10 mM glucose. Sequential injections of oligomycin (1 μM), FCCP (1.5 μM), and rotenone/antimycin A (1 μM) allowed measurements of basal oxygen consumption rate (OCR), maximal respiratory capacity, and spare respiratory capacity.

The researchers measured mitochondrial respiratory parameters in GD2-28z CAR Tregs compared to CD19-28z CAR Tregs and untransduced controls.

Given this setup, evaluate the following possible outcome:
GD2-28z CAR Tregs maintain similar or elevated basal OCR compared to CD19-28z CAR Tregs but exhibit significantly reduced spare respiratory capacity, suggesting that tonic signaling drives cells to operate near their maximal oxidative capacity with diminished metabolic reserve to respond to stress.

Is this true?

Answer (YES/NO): YES